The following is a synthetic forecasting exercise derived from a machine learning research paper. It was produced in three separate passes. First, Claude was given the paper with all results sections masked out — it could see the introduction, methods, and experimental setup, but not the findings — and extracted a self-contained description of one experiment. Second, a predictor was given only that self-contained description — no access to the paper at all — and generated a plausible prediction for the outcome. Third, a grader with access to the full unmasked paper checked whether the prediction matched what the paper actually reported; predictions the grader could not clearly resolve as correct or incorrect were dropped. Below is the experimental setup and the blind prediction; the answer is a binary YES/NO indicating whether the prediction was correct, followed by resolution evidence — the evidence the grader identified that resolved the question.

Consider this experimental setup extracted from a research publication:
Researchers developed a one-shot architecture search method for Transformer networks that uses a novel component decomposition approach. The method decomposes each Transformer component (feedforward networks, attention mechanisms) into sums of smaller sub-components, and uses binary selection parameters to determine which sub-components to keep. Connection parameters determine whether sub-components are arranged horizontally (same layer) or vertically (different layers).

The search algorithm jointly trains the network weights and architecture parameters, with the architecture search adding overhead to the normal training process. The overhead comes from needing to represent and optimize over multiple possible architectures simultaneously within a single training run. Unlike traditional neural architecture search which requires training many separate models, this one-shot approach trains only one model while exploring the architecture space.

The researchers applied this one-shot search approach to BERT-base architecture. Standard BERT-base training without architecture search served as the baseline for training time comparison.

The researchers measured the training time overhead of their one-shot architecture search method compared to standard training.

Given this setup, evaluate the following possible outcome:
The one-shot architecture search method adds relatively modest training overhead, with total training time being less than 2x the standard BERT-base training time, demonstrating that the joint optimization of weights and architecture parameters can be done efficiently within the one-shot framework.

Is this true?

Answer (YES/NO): YES